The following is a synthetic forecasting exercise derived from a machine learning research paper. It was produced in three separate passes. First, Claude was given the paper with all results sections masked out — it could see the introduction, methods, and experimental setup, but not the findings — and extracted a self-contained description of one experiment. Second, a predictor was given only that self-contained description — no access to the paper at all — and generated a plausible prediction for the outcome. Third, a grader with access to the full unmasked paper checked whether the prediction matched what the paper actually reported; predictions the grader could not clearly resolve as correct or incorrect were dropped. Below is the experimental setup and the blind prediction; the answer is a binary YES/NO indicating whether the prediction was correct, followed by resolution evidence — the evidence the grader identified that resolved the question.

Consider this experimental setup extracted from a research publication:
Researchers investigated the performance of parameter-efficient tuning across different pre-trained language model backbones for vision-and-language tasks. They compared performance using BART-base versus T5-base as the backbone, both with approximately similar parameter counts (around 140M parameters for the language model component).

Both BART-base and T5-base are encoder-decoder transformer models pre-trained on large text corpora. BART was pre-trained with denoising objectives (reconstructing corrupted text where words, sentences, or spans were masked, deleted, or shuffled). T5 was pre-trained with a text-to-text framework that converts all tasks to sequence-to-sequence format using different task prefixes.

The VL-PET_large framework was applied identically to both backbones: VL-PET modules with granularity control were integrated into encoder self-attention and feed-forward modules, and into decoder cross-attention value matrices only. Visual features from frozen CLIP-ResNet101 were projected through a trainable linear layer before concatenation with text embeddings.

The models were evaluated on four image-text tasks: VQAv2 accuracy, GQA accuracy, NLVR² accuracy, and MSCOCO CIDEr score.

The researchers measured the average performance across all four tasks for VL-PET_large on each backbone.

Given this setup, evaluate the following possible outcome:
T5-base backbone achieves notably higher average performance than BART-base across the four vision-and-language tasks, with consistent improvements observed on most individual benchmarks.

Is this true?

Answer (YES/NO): NO